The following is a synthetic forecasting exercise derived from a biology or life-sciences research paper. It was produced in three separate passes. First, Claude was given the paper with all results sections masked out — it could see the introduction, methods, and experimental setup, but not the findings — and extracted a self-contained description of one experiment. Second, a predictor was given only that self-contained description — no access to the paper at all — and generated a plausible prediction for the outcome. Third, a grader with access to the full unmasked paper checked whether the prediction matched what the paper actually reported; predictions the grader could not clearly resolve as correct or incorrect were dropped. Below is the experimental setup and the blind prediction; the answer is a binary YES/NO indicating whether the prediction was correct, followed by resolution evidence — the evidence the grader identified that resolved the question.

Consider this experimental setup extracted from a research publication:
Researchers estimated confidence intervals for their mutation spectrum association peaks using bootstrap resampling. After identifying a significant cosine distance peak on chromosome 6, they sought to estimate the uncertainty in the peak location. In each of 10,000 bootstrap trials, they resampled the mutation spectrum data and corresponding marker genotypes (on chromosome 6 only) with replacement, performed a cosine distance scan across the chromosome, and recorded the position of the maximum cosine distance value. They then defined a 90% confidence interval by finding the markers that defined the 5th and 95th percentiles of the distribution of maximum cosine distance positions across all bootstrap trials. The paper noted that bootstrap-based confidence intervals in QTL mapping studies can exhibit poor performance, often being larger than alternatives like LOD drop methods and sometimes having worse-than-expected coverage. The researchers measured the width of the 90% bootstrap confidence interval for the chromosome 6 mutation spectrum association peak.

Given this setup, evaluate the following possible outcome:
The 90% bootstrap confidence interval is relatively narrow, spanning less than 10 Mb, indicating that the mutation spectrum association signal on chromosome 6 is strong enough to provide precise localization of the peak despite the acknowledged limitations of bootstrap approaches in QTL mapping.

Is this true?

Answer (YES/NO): NO